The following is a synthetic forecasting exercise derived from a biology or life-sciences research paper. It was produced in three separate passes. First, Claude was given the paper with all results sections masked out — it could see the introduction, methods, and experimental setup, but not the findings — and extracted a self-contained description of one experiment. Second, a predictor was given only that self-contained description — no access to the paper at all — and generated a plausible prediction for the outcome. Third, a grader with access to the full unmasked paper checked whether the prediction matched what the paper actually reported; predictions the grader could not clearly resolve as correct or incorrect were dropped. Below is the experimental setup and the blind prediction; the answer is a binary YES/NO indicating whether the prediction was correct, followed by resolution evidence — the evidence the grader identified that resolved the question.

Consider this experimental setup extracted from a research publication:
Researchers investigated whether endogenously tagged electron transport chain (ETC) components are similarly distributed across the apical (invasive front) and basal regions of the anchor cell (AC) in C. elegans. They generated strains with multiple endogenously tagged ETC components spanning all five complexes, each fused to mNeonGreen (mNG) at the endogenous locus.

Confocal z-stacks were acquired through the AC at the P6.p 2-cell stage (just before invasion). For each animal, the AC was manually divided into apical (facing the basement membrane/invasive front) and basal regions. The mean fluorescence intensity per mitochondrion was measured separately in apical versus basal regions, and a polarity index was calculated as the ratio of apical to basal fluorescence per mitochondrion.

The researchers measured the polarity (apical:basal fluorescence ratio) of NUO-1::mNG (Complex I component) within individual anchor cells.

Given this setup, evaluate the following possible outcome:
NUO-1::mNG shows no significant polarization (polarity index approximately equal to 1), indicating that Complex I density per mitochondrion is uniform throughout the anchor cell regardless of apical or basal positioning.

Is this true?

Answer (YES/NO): NO